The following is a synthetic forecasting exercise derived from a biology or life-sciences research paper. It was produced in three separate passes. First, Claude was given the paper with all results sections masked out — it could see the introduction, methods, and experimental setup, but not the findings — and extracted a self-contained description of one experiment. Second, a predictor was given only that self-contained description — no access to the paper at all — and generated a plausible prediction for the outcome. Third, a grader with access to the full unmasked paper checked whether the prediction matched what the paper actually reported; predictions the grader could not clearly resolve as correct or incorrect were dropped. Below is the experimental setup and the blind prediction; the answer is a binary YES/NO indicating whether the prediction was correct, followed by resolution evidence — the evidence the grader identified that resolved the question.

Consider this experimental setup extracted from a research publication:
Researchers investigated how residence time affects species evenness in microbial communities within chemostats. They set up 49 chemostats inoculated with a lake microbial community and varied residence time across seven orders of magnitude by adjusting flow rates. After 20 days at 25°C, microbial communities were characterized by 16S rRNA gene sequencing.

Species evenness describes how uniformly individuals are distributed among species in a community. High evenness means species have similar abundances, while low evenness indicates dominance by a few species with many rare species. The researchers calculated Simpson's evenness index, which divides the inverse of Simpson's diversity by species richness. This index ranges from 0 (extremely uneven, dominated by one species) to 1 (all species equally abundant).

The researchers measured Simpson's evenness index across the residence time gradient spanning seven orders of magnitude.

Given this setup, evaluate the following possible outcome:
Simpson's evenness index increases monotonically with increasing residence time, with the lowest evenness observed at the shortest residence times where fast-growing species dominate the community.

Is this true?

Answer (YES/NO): NO